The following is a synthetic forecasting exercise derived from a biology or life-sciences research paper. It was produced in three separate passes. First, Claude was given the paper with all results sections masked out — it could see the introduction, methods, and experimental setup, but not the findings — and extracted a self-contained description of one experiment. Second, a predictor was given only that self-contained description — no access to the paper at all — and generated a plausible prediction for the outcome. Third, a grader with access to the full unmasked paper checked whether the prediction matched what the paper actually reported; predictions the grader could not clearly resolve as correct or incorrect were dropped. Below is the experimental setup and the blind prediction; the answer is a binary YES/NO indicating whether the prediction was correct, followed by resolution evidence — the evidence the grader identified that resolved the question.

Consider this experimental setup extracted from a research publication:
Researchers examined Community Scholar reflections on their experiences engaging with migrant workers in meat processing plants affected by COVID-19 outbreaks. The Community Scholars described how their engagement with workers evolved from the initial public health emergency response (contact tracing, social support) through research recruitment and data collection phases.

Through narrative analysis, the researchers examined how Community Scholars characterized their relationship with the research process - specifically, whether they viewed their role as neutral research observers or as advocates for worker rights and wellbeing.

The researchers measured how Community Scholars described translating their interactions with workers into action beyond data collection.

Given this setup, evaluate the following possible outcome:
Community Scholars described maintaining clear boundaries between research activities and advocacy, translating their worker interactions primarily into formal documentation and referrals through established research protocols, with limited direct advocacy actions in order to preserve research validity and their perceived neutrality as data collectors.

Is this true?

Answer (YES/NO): NO